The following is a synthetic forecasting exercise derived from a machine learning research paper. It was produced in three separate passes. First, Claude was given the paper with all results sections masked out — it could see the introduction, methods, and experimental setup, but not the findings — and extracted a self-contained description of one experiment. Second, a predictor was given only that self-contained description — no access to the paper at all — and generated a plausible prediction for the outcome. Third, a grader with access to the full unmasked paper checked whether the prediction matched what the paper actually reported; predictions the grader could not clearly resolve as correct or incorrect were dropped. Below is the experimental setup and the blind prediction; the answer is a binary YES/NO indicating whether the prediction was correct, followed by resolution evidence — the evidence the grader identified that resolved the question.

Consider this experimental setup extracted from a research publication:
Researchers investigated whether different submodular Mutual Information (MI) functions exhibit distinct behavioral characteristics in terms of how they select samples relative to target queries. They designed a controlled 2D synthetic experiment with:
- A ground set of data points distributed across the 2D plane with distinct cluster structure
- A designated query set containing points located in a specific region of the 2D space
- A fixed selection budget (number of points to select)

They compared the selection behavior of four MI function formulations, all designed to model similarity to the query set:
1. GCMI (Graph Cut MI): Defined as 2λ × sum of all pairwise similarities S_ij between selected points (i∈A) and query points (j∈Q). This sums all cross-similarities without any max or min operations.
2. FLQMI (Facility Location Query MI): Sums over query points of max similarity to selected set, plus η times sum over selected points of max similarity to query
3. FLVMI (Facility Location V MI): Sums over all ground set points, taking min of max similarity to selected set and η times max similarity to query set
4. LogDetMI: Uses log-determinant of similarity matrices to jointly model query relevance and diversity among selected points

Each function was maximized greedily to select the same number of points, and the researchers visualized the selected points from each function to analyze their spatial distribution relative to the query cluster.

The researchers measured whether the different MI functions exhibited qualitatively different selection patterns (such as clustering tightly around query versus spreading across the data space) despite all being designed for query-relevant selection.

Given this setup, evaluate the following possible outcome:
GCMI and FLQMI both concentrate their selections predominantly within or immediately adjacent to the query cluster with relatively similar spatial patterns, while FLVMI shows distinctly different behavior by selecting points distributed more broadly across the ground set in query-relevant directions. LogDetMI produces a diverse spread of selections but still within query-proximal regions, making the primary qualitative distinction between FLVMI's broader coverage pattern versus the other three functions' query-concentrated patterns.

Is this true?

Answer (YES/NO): NO